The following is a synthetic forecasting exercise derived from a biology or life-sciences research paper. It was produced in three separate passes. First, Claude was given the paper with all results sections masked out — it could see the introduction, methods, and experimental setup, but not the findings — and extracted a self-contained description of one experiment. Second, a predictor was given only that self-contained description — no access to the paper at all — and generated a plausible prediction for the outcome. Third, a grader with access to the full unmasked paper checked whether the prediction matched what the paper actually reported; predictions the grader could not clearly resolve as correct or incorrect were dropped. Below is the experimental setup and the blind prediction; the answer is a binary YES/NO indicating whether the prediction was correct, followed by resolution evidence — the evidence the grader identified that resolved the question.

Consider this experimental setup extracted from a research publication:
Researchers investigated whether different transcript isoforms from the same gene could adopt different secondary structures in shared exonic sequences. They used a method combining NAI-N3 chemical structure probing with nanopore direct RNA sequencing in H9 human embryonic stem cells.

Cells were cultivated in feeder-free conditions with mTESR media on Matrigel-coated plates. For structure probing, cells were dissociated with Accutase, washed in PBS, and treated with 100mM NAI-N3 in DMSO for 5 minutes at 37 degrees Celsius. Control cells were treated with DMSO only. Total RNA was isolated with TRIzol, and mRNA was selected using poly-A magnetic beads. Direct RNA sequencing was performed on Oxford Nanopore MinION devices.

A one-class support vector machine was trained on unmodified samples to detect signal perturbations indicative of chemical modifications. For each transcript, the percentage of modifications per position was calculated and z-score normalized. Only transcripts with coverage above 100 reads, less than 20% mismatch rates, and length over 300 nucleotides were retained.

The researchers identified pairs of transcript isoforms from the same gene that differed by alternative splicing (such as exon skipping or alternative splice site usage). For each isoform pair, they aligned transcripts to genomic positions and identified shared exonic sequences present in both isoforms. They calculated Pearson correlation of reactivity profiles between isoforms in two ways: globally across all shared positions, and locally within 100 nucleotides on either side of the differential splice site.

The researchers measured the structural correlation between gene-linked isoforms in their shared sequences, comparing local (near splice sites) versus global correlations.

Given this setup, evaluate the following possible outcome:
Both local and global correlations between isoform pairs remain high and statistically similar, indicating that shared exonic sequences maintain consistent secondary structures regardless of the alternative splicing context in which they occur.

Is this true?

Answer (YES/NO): NO